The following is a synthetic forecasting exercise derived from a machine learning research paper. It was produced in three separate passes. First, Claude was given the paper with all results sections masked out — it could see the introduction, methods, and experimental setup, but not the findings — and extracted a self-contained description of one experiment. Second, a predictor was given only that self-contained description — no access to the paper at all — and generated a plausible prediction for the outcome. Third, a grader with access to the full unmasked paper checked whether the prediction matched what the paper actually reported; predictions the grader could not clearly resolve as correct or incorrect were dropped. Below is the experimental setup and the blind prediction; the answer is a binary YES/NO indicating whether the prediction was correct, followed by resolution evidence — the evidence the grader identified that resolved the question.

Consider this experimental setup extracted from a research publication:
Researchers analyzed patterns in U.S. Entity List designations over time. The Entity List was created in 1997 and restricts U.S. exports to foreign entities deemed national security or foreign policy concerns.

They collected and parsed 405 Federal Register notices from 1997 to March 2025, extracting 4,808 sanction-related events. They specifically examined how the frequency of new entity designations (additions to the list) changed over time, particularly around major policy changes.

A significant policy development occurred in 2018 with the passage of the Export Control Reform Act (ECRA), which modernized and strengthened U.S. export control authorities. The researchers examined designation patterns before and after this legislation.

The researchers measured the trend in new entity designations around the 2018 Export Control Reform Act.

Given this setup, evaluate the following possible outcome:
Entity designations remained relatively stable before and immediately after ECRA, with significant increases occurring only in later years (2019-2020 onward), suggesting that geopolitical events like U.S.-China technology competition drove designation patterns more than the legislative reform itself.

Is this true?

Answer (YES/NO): NO